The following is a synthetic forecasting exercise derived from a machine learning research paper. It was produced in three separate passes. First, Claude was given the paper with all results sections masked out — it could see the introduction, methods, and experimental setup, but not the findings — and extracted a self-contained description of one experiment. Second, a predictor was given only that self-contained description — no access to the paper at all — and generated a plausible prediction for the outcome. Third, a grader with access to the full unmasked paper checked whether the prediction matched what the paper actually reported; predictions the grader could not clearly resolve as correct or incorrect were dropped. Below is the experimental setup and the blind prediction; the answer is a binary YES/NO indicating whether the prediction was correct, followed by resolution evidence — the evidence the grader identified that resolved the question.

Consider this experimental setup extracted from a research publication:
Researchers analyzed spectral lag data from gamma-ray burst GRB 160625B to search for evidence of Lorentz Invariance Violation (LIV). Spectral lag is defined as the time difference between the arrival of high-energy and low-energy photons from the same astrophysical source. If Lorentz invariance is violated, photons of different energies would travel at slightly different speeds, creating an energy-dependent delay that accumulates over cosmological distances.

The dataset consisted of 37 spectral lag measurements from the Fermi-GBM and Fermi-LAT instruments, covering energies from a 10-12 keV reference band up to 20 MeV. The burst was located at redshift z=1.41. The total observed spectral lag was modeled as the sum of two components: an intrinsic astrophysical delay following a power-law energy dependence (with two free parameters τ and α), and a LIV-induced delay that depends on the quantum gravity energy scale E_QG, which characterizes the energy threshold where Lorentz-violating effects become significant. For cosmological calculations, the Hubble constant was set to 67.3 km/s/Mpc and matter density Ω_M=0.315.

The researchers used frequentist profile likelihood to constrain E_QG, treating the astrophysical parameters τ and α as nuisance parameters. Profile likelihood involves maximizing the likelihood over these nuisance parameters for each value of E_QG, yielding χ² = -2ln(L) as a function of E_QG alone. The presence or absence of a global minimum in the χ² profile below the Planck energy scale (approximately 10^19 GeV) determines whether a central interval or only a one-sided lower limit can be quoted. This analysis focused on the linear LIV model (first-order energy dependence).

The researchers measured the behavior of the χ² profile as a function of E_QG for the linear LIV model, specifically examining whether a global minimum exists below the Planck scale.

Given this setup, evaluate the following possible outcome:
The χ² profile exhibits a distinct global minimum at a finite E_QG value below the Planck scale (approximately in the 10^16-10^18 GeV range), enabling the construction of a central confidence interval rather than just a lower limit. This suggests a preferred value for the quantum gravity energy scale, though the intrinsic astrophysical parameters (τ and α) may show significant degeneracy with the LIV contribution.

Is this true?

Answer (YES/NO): NO